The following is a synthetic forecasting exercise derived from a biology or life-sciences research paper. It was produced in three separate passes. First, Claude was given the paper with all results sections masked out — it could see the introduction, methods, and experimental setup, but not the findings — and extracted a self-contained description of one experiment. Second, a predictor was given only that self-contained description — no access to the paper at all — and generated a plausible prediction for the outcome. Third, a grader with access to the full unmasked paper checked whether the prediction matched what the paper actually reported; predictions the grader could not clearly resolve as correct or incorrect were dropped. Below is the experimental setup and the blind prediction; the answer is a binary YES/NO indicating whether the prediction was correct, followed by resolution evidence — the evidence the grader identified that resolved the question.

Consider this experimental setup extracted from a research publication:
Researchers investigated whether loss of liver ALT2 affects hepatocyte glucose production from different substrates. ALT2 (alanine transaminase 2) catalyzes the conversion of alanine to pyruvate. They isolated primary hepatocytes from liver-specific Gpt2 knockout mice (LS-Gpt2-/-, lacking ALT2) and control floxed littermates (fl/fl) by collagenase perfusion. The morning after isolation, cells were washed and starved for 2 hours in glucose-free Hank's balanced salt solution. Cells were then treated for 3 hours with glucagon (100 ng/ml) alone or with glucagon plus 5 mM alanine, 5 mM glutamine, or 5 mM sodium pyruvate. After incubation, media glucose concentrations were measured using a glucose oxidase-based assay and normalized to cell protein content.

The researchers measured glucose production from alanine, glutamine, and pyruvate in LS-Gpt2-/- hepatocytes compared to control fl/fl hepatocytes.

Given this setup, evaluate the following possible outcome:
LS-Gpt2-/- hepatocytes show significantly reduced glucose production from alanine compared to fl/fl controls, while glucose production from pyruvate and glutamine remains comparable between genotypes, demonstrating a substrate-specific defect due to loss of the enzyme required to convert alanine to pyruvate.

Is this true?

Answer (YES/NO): YES